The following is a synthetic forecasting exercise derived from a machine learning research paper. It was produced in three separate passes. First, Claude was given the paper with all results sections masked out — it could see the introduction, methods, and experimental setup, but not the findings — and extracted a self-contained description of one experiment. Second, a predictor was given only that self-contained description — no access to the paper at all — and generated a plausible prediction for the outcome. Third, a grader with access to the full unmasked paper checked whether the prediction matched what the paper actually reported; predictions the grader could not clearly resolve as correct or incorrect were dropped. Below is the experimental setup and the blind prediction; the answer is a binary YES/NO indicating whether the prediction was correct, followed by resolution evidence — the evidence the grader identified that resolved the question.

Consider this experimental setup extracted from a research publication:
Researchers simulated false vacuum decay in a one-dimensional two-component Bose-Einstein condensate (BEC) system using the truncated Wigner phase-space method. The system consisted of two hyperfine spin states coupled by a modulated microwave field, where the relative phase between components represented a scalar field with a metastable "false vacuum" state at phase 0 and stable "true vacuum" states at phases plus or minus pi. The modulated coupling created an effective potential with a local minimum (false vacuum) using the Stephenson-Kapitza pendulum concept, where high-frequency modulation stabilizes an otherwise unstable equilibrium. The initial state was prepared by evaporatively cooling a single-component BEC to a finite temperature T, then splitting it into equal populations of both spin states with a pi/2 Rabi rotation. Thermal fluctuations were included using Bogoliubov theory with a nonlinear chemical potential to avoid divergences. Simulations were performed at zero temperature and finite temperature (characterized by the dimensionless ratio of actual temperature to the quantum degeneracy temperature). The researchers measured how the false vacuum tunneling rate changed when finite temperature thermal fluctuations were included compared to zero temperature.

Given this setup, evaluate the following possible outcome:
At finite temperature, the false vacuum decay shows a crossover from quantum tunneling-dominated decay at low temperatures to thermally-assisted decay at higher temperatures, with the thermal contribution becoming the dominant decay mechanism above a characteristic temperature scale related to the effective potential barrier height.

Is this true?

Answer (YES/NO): NO